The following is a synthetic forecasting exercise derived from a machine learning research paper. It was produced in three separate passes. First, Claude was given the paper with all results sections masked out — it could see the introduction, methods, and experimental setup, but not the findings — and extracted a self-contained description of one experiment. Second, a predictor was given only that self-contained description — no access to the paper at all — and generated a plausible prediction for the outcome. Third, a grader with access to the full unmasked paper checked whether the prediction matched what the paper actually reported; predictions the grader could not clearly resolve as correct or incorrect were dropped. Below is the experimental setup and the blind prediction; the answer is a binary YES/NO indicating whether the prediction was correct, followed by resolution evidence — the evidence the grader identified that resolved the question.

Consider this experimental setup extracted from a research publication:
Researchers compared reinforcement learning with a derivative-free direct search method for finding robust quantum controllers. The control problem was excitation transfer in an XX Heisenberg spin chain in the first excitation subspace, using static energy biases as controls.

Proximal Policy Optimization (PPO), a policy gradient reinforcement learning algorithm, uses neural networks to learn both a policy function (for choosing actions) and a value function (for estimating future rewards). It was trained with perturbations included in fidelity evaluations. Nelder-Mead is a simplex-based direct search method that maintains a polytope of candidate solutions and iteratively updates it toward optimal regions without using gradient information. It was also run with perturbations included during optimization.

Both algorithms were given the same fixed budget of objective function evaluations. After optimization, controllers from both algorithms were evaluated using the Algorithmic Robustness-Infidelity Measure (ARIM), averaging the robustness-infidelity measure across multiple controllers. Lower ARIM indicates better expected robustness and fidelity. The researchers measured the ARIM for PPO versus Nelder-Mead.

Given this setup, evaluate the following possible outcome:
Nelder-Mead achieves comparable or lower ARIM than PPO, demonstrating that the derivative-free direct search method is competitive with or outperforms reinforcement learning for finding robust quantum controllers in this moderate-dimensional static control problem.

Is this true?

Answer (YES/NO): NO